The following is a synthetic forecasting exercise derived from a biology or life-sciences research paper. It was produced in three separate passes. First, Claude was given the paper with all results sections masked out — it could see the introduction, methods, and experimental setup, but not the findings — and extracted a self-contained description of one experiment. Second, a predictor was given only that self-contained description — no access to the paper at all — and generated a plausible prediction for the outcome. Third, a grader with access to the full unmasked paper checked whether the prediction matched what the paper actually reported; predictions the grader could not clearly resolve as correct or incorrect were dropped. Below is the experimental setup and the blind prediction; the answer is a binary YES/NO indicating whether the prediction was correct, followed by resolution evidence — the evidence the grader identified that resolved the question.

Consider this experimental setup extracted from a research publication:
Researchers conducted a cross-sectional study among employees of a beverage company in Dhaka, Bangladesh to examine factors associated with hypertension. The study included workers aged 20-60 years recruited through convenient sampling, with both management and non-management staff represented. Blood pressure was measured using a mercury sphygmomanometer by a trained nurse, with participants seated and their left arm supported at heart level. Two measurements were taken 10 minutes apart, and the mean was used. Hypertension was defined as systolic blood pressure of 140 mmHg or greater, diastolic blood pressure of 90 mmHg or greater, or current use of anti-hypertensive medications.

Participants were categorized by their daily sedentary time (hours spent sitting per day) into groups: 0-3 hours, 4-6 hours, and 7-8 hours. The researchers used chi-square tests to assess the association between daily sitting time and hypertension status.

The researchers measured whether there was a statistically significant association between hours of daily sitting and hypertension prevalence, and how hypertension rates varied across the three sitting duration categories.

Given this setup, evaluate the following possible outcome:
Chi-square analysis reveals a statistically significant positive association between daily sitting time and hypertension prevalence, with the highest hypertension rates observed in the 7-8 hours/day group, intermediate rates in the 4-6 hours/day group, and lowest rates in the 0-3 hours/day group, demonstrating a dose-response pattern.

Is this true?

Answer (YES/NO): YES